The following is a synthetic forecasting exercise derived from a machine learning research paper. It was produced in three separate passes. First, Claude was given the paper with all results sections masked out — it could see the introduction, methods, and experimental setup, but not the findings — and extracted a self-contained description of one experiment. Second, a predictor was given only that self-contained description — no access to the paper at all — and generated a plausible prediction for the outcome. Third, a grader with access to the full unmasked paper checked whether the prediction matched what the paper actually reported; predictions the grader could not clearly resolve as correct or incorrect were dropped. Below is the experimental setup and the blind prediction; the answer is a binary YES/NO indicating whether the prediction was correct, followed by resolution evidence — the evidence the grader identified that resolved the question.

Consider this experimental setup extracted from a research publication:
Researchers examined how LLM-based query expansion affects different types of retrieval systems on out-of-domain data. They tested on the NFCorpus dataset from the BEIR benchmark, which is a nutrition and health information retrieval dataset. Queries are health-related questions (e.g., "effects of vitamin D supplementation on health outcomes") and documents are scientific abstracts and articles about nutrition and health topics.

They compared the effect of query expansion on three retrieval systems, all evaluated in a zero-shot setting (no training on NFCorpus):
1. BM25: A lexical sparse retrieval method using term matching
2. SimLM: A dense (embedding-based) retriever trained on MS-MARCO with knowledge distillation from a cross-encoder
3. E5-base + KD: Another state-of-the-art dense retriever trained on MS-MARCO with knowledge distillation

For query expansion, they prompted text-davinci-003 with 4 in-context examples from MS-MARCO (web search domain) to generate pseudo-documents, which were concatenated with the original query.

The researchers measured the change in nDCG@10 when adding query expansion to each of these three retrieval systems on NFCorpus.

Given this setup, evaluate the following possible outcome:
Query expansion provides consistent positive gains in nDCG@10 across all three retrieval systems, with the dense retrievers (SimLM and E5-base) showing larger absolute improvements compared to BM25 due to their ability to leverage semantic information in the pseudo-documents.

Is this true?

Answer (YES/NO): NO